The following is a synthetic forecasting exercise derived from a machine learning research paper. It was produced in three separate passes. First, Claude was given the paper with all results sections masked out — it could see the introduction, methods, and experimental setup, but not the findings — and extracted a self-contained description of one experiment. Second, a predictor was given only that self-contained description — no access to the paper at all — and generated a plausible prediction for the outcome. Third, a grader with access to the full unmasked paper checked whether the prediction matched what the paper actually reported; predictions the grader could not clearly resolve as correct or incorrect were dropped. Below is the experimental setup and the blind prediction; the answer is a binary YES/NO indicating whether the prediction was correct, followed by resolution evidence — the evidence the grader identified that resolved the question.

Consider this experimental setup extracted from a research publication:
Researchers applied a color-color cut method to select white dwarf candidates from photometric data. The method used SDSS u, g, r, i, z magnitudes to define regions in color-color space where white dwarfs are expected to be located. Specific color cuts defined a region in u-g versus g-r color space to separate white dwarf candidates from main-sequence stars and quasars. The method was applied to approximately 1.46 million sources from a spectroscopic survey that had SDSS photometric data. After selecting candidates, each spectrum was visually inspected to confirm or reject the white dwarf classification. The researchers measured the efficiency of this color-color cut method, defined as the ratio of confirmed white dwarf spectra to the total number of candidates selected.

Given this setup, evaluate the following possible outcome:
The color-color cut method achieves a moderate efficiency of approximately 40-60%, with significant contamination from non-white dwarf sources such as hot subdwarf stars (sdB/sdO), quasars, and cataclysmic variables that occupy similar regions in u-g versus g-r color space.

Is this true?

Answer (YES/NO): NO